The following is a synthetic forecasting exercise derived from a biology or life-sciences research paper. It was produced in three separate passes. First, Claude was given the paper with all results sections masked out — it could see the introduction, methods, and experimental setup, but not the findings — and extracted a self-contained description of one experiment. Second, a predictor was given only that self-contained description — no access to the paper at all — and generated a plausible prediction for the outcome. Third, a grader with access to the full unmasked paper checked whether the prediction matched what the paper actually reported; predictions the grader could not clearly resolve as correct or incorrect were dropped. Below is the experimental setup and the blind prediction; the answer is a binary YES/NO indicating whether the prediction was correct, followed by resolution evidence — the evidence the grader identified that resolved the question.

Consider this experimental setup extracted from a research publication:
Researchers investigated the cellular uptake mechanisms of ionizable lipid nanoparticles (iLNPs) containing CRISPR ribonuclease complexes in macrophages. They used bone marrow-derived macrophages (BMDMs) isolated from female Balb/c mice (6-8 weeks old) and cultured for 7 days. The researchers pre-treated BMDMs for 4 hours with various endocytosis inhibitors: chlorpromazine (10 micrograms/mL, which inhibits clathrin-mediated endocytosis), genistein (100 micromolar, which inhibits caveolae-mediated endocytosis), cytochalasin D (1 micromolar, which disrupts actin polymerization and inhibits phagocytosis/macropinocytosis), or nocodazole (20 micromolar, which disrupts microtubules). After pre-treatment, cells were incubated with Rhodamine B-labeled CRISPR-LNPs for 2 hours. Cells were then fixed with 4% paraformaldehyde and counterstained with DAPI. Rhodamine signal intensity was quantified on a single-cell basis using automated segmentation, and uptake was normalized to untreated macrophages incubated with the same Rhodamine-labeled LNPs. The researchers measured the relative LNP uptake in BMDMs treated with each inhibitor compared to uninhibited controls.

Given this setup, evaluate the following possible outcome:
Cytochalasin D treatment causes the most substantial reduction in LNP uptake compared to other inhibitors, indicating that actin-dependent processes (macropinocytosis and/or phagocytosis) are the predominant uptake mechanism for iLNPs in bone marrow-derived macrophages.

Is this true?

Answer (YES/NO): NO